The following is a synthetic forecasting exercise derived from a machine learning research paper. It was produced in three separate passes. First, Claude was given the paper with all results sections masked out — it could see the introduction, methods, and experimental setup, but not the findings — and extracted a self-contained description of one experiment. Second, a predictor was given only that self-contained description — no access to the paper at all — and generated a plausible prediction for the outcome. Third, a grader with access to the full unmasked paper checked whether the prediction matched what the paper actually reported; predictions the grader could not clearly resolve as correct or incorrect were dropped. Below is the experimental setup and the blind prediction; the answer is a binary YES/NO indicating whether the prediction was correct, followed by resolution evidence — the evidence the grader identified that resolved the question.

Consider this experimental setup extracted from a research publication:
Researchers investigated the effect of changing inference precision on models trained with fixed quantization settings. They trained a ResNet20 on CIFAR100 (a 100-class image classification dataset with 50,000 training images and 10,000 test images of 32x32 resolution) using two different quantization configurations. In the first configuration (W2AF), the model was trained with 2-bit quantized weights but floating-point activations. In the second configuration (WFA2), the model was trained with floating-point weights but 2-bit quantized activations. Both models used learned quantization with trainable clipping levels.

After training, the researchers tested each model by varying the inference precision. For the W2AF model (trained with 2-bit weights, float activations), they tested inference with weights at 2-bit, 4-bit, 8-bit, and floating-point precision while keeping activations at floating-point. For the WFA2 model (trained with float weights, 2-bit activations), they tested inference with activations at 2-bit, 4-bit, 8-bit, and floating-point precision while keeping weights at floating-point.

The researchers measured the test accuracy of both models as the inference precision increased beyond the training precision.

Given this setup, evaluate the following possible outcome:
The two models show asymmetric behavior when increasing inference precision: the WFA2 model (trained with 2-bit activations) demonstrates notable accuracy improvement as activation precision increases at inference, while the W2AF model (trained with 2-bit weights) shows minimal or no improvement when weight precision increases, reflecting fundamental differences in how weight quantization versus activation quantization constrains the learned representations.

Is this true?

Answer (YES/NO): NO